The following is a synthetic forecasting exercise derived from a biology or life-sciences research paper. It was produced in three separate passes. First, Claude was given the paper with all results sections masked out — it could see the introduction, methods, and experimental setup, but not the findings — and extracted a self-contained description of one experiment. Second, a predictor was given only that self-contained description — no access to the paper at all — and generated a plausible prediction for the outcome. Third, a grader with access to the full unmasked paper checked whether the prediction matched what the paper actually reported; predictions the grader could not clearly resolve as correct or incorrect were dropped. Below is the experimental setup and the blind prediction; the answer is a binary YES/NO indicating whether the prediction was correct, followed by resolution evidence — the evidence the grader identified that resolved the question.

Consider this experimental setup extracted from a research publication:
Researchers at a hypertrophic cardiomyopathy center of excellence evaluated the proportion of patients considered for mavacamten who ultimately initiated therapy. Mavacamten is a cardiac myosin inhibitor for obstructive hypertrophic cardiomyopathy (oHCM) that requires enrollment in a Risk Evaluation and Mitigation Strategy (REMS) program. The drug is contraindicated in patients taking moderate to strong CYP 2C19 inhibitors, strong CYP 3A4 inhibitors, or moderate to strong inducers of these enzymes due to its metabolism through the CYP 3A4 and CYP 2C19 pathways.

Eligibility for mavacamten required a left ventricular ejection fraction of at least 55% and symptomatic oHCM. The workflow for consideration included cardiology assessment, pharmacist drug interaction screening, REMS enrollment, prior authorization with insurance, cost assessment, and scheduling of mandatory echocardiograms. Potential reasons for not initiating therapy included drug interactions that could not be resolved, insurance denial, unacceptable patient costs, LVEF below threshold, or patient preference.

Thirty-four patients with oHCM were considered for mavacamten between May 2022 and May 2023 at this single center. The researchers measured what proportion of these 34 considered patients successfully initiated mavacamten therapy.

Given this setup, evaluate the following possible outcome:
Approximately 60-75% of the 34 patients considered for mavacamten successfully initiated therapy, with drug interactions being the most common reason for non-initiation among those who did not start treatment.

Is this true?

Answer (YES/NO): NO